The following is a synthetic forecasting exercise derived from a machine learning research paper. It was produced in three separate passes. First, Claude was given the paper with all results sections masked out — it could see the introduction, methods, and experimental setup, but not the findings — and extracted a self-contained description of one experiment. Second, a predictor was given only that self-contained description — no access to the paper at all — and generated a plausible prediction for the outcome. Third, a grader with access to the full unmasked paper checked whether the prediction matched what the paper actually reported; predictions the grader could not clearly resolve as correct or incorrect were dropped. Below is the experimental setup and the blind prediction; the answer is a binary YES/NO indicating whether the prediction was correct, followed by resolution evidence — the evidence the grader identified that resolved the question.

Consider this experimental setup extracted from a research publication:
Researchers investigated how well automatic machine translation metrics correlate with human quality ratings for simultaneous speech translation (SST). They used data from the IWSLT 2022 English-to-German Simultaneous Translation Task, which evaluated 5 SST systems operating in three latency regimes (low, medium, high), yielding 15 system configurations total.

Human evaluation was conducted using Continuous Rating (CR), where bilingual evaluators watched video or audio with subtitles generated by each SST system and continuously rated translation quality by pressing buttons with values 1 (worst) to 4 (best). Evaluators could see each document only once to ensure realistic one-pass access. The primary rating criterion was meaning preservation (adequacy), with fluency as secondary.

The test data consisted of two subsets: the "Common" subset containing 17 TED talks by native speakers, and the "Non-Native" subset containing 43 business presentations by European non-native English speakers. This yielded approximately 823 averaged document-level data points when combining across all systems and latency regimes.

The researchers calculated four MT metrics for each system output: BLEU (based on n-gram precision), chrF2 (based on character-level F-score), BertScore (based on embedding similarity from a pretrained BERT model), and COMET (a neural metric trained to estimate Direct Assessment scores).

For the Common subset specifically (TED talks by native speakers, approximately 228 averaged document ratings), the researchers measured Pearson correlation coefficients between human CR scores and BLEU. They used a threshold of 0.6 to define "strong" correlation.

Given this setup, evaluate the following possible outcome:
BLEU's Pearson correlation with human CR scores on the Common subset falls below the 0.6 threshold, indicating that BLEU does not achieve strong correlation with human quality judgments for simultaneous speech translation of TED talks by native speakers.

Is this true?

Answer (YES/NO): YES